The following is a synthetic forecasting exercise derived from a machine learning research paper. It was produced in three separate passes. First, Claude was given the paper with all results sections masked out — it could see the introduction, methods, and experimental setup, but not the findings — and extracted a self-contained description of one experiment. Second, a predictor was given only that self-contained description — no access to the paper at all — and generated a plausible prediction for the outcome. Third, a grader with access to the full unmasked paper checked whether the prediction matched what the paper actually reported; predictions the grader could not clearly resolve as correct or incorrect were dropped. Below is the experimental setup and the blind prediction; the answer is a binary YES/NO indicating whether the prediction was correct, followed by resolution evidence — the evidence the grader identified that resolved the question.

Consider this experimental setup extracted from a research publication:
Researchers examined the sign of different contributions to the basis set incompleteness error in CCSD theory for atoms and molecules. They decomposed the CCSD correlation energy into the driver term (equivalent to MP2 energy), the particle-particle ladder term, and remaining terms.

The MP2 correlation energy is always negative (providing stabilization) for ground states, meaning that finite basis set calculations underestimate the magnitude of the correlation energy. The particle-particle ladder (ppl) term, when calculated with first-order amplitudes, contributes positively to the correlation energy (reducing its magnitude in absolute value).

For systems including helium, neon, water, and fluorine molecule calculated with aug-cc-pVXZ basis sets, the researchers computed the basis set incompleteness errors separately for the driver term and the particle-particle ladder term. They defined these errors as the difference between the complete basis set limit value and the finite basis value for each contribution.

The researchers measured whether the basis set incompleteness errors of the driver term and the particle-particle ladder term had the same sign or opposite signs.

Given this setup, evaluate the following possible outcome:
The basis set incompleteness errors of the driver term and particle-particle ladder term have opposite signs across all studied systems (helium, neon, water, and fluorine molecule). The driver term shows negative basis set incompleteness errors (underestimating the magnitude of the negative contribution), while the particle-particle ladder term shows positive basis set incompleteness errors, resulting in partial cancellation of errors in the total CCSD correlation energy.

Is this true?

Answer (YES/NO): YES